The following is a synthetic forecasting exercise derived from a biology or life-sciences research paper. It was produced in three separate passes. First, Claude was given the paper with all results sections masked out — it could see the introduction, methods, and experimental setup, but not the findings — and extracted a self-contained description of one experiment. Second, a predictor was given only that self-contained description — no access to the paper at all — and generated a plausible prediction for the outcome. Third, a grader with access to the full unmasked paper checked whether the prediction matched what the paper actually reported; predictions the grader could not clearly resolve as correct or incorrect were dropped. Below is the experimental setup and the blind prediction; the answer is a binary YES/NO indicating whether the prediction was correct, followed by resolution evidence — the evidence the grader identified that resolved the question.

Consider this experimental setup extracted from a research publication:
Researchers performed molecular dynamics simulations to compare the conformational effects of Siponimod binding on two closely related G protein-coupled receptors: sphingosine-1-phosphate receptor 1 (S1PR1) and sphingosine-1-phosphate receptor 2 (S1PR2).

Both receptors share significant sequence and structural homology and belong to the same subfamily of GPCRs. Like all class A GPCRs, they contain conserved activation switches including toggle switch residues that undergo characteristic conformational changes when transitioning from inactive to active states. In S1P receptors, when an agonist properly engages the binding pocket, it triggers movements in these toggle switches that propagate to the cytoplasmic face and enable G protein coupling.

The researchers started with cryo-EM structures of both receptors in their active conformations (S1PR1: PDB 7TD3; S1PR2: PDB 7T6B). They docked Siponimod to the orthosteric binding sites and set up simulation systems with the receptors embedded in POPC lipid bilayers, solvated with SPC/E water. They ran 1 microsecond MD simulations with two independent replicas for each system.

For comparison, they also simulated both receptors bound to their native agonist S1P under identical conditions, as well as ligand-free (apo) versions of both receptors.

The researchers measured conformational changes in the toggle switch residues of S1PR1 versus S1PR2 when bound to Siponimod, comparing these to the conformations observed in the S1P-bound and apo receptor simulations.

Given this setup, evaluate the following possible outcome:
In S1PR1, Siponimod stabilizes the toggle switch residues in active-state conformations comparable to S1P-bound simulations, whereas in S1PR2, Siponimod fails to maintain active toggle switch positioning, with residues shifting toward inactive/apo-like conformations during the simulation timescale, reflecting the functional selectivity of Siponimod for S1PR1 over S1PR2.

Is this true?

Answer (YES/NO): YES